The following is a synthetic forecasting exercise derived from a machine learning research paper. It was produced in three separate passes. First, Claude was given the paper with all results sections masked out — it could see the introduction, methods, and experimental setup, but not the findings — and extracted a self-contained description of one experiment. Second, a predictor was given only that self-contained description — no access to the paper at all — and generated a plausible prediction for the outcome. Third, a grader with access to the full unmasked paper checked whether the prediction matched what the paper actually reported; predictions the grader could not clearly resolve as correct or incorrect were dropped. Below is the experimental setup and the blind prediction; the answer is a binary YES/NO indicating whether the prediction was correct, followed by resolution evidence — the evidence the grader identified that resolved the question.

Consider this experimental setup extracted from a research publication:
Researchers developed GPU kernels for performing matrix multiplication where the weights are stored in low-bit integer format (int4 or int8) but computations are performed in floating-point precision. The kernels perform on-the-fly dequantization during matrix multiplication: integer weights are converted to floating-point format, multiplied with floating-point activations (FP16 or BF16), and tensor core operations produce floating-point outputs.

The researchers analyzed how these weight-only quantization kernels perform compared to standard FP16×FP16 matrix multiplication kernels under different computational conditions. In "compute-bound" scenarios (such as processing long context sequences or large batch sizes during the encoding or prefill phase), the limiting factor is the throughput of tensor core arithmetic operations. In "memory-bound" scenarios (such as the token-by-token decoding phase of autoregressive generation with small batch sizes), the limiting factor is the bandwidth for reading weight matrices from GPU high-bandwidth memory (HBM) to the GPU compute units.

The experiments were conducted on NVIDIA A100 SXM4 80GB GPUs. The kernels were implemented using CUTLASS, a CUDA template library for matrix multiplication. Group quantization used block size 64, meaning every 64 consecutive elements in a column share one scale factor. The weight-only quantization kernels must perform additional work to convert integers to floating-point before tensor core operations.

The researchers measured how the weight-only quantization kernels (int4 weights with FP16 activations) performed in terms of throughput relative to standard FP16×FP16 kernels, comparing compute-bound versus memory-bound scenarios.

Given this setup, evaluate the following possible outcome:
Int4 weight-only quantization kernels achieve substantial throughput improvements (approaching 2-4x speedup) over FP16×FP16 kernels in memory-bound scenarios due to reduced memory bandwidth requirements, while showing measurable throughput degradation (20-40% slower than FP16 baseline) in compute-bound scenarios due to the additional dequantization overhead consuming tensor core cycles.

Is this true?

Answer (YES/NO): NO